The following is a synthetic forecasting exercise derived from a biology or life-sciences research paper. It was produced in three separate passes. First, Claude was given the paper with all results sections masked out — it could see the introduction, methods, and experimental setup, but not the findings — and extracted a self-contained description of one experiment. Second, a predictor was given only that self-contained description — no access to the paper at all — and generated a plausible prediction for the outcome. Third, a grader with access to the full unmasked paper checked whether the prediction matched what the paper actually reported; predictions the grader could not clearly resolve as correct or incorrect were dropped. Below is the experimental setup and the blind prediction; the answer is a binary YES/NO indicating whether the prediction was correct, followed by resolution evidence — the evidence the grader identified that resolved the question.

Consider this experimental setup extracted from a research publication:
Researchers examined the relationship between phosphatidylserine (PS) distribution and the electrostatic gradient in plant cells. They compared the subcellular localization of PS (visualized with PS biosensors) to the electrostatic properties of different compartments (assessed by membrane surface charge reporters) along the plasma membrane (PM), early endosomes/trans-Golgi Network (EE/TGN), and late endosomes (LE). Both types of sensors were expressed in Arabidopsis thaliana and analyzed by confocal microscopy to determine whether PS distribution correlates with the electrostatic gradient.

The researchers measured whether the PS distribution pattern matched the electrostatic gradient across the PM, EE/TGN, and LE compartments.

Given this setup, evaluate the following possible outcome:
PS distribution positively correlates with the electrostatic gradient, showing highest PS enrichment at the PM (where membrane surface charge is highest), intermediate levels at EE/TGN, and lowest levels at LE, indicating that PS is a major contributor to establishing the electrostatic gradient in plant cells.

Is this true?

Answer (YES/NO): YES